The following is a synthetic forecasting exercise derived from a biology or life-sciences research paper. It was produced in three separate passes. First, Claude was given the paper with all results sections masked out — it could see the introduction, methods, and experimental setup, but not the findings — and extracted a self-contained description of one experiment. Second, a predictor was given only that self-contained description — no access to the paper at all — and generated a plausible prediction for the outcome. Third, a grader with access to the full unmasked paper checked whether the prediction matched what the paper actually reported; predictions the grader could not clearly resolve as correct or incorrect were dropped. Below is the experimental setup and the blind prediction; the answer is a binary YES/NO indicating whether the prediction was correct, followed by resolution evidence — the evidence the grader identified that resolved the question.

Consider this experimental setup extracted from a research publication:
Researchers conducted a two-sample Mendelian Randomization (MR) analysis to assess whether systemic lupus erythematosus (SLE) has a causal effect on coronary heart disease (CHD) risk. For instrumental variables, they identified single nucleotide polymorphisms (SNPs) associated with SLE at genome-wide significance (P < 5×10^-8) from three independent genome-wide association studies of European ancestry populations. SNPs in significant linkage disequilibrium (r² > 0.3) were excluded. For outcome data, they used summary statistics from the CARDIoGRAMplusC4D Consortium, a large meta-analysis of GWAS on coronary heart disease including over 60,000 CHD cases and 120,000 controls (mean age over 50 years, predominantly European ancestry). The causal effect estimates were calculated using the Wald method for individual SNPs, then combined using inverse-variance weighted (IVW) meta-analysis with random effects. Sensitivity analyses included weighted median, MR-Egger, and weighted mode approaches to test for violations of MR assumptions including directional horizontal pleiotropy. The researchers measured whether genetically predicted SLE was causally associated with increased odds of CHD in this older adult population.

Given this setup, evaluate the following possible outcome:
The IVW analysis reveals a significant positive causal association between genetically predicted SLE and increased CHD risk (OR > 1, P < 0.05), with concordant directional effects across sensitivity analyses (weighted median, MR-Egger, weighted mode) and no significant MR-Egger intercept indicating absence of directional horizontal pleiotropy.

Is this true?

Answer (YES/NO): NO